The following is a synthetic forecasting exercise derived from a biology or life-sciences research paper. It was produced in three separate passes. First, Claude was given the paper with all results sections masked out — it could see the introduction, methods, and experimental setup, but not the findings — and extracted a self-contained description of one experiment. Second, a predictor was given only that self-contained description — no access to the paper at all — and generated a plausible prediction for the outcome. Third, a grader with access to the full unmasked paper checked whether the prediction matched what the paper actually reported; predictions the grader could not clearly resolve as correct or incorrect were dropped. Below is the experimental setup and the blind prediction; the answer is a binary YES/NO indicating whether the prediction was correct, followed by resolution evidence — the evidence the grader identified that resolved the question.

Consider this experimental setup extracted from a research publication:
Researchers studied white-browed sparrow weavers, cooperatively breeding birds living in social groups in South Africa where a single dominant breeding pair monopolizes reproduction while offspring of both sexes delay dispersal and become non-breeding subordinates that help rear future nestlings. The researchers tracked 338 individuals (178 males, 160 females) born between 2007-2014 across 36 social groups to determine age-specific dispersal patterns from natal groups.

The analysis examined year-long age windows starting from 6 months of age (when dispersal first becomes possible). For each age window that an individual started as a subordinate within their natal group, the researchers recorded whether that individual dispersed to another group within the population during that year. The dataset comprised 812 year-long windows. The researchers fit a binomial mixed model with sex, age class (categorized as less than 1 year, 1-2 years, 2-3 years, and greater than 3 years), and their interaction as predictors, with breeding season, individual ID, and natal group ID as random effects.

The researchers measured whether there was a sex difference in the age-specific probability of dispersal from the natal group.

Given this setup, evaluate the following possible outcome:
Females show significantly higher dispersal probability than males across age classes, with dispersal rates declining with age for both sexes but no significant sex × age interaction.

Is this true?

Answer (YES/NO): NO